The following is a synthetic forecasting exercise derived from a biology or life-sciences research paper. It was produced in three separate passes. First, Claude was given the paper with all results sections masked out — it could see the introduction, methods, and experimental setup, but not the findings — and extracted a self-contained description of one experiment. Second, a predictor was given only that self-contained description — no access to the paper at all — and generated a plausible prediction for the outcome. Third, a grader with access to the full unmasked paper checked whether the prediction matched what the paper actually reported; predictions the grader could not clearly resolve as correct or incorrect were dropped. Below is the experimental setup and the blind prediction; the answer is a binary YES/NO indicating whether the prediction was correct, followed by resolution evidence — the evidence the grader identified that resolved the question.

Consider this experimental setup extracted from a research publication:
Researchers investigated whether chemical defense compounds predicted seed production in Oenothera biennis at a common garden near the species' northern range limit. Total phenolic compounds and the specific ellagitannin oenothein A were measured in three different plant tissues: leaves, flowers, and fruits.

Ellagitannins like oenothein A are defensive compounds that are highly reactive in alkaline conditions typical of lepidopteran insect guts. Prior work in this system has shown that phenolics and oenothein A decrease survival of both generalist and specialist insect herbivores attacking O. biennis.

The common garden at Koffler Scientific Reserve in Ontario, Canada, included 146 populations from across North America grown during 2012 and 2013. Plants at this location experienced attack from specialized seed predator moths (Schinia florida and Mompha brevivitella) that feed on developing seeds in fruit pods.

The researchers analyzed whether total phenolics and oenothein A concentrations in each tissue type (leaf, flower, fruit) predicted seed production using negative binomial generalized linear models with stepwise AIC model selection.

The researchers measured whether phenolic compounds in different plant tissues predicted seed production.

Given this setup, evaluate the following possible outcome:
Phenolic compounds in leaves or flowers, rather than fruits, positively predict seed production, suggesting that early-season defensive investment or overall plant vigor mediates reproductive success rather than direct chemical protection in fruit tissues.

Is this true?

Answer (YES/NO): NO